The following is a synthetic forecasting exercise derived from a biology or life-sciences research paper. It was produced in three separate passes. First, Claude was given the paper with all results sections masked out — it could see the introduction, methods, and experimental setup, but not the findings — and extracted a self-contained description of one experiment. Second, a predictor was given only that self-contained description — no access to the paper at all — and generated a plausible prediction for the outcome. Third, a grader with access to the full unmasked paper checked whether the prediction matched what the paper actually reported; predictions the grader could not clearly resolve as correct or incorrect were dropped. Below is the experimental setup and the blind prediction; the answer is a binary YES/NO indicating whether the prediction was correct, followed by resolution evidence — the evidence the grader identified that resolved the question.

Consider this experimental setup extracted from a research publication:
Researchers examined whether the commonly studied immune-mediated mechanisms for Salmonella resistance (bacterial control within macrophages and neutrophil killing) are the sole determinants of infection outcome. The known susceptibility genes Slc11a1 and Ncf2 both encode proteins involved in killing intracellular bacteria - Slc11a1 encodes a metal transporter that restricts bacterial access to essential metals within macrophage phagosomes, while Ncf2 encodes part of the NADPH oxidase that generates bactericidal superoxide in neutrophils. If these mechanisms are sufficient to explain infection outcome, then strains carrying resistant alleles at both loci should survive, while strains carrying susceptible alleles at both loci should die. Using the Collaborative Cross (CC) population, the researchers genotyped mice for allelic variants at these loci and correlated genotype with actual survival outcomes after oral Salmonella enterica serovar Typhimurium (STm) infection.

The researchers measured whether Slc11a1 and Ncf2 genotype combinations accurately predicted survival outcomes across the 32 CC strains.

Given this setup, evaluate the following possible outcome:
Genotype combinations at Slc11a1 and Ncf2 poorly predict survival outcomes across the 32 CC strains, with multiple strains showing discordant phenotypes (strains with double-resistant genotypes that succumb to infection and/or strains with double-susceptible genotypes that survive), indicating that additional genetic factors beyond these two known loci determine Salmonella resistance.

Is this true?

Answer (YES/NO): YES